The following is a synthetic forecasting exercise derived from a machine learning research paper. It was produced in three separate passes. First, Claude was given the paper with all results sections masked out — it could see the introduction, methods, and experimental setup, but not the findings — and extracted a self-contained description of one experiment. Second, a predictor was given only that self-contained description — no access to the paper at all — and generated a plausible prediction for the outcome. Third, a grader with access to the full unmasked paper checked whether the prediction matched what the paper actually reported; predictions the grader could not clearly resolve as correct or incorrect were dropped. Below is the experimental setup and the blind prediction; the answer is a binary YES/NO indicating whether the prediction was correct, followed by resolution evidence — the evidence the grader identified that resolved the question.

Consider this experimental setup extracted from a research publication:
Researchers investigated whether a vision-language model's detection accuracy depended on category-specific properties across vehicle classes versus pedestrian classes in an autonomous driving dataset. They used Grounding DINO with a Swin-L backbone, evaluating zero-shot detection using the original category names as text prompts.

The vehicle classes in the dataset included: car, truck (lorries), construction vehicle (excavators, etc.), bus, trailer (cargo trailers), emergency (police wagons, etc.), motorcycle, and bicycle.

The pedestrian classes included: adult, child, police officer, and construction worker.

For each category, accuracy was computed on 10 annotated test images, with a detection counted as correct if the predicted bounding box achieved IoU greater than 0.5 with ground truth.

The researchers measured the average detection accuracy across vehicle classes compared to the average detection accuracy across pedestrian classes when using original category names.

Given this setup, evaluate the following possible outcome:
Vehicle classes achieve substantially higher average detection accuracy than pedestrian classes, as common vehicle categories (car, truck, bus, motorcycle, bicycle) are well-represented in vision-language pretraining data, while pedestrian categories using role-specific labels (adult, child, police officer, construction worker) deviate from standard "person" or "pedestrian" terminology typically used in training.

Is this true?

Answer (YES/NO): YES